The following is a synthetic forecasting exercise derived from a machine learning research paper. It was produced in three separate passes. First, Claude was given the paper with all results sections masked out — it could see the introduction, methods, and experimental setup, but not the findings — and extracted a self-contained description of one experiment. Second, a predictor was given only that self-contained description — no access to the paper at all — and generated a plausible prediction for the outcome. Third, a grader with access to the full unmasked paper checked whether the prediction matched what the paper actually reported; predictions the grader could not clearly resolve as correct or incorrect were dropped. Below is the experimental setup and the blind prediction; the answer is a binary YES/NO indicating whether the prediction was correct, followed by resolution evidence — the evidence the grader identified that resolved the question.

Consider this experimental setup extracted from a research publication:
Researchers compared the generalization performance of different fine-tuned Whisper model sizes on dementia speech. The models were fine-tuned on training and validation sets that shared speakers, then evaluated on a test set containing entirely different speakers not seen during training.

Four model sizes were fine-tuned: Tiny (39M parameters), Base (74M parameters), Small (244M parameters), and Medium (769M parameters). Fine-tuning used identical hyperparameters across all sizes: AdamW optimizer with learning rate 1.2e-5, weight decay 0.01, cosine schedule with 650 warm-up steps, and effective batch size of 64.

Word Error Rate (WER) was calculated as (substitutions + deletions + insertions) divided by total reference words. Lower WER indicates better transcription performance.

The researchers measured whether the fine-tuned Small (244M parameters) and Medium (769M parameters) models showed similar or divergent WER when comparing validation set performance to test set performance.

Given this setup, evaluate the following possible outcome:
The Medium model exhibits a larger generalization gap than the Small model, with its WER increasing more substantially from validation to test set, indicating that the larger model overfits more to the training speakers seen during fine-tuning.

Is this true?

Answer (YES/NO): NO